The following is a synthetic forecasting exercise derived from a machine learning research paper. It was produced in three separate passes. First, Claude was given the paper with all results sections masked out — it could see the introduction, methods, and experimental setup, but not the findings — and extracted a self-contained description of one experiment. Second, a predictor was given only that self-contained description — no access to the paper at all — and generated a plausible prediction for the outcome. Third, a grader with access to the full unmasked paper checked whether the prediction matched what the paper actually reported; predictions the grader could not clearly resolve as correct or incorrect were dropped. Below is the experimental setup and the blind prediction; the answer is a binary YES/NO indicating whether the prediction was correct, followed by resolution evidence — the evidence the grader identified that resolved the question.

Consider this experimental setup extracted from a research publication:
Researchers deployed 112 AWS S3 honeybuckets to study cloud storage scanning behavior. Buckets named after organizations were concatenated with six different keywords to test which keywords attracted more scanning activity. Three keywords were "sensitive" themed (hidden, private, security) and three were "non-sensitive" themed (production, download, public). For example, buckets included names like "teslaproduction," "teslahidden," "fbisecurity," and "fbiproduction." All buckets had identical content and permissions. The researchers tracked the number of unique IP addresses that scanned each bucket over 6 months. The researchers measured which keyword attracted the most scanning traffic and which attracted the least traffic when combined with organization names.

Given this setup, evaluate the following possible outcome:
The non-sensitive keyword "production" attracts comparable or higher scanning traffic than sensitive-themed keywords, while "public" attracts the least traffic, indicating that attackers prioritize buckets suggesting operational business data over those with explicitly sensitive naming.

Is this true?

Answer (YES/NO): NO